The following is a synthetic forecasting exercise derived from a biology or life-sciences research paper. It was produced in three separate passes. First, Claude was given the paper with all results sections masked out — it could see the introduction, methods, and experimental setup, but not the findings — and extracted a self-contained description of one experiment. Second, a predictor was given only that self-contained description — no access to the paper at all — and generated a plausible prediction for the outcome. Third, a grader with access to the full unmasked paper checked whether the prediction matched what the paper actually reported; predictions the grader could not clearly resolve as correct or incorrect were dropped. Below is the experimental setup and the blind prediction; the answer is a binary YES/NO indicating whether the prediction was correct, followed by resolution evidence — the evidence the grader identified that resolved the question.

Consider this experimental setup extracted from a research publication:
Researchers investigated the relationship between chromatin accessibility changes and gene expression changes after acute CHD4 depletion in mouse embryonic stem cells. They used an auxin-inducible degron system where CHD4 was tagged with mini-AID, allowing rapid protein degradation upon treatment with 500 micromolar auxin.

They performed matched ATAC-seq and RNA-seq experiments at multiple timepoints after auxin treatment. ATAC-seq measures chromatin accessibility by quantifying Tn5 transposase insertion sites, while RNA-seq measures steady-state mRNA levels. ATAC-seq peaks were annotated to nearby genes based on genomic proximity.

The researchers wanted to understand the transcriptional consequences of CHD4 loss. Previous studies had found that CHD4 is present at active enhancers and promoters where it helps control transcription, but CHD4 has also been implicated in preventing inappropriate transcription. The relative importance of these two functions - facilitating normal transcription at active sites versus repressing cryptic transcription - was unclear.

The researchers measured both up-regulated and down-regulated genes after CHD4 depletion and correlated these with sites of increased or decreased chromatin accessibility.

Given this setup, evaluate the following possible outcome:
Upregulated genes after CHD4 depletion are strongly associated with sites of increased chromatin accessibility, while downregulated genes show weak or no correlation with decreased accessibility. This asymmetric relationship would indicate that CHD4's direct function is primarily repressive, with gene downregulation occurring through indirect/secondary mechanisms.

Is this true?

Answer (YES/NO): NO